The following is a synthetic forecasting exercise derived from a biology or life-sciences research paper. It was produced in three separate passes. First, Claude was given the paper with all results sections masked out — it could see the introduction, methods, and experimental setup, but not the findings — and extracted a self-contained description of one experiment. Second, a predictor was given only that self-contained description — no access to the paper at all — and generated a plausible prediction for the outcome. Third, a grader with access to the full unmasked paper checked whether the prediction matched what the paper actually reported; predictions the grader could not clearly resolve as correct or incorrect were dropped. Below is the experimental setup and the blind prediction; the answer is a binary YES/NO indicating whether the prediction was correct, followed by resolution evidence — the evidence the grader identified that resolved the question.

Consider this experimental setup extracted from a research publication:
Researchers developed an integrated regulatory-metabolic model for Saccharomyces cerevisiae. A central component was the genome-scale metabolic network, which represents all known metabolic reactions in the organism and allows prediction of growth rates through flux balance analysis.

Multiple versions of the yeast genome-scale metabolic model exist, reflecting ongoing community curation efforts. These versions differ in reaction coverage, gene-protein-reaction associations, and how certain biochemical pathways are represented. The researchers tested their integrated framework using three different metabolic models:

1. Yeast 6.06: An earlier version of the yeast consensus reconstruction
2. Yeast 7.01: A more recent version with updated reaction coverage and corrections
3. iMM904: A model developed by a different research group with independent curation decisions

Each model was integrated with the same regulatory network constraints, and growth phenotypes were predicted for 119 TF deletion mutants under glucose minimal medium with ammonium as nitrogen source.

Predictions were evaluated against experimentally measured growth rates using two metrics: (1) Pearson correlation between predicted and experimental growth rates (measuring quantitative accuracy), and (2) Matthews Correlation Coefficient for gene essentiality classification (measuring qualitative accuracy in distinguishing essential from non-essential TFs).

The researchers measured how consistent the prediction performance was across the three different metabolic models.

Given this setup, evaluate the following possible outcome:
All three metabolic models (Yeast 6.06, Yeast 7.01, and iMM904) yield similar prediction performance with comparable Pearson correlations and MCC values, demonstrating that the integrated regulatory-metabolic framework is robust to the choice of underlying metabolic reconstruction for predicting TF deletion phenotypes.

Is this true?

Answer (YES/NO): NO